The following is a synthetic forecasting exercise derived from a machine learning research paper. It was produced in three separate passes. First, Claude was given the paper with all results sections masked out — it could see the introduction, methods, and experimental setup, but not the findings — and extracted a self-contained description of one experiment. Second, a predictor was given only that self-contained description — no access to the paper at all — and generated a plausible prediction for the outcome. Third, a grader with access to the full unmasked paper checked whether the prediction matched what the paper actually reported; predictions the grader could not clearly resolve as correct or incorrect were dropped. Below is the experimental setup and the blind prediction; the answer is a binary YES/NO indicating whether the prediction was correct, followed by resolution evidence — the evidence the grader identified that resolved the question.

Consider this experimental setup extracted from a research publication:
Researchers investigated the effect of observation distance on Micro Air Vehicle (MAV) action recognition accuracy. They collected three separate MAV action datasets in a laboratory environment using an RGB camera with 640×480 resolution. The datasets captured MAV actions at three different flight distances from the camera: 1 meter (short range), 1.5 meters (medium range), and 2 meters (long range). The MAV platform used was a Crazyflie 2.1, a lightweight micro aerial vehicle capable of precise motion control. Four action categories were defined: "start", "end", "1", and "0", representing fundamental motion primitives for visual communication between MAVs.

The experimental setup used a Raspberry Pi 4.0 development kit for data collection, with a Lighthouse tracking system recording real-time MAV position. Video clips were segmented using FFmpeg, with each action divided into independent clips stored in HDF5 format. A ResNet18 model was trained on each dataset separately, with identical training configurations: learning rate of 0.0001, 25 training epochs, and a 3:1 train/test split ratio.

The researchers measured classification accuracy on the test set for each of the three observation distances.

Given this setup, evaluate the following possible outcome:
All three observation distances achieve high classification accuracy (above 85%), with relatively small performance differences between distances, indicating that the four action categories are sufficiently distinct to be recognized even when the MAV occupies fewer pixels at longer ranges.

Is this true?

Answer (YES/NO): NO